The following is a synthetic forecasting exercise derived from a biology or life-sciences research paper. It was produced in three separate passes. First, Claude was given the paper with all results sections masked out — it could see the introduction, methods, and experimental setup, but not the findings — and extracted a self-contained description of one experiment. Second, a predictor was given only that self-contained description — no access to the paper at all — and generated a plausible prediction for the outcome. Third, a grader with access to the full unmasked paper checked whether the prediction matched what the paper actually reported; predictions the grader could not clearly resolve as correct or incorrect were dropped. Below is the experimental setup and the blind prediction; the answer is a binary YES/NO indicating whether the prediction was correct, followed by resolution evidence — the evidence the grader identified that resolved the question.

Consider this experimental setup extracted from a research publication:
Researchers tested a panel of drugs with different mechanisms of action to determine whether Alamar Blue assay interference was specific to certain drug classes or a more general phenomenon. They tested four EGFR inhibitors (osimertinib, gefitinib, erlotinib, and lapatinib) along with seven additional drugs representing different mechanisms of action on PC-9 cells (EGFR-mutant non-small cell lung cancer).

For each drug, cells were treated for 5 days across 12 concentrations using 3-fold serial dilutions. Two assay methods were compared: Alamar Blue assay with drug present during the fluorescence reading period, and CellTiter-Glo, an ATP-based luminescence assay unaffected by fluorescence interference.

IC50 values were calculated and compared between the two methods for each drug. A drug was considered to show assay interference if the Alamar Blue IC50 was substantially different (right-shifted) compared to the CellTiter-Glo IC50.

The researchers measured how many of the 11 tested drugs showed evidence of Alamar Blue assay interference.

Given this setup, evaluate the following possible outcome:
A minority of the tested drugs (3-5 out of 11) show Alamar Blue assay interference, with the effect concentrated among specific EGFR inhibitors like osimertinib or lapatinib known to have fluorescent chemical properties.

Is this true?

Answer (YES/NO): YES